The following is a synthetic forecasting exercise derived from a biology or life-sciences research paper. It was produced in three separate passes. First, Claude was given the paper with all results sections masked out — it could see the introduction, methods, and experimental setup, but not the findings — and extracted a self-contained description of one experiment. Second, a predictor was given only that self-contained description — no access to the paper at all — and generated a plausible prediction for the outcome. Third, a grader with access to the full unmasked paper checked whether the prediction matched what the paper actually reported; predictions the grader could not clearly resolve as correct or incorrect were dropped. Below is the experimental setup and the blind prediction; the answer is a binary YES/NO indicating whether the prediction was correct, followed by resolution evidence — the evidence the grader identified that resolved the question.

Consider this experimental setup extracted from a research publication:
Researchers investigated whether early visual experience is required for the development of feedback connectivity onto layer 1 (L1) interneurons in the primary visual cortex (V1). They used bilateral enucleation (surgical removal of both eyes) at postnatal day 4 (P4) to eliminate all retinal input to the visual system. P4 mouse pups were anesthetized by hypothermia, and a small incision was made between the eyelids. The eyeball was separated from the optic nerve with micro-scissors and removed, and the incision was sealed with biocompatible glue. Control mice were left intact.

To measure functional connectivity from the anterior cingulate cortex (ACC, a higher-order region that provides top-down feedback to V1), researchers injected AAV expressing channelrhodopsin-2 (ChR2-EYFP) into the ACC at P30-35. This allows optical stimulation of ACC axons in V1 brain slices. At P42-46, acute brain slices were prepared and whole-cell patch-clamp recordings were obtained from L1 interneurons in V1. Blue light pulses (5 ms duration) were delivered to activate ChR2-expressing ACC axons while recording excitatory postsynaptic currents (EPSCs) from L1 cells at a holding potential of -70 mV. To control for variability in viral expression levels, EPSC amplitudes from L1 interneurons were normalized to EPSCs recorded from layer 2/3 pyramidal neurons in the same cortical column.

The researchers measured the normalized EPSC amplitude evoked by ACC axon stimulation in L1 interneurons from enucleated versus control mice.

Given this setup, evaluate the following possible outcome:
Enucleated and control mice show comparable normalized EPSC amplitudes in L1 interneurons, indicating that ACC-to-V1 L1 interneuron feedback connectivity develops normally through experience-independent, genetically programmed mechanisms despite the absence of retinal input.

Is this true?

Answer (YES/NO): NO